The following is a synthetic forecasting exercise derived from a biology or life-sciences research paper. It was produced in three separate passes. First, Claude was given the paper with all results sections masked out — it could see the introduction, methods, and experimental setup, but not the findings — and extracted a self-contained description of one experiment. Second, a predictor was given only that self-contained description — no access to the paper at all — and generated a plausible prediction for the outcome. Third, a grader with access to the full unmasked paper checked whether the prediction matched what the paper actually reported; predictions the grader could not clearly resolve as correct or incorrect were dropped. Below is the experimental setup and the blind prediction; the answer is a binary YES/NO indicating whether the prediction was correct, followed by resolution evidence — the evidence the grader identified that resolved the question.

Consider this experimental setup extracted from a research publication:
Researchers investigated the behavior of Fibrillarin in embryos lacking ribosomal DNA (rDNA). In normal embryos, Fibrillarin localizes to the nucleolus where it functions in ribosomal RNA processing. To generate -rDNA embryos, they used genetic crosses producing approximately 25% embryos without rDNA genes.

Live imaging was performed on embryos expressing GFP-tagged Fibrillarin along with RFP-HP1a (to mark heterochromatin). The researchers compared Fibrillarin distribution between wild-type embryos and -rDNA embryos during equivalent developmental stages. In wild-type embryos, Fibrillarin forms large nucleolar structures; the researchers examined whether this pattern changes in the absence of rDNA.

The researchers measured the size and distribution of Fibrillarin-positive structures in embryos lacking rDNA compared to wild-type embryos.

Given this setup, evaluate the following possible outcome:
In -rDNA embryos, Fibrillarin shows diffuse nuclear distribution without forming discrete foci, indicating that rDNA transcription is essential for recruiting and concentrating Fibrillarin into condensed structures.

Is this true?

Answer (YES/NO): NO